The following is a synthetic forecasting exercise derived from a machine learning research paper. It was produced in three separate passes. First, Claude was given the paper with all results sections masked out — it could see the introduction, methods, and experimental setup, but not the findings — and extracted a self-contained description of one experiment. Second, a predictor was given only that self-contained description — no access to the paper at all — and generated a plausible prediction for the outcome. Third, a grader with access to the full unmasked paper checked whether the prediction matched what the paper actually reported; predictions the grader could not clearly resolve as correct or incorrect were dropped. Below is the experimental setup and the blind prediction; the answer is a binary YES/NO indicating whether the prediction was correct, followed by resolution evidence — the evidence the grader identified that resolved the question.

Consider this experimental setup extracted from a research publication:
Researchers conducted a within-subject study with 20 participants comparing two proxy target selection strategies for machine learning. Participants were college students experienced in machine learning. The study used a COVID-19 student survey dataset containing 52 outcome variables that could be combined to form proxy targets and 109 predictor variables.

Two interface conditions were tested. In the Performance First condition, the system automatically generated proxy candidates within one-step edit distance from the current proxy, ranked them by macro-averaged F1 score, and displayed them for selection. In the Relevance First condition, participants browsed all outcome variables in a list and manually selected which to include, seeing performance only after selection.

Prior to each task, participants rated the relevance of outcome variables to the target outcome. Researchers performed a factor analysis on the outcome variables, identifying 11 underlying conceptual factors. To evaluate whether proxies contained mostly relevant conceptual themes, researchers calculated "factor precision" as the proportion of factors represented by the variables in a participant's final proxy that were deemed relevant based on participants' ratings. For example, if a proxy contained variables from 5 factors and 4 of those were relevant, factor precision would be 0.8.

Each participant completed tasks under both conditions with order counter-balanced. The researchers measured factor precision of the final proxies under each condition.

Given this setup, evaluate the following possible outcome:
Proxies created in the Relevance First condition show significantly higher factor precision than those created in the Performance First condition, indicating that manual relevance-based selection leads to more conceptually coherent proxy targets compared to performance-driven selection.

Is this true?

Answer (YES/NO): NO